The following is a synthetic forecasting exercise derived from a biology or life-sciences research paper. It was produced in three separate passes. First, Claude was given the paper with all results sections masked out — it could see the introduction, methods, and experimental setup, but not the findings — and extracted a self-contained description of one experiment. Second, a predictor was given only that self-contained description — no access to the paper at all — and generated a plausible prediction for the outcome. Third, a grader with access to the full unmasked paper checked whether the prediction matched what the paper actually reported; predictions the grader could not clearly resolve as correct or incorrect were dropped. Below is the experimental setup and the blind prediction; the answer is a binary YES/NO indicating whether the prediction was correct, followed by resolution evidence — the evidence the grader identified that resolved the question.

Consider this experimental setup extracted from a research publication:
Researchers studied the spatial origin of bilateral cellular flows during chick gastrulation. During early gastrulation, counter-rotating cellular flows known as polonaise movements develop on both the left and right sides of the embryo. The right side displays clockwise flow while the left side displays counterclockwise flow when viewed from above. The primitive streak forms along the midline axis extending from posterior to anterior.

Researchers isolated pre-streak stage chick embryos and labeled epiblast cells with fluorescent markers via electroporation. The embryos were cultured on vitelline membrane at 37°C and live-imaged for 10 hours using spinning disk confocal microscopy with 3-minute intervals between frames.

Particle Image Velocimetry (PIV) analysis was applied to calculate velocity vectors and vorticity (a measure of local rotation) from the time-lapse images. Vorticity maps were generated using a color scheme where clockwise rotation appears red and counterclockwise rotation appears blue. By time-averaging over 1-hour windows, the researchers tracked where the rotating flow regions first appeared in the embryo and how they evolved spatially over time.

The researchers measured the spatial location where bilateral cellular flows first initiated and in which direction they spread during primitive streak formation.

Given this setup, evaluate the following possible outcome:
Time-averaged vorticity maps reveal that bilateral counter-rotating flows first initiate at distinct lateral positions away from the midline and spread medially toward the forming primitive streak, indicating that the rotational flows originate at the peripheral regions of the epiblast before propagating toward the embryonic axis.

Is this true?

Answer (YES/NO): NO